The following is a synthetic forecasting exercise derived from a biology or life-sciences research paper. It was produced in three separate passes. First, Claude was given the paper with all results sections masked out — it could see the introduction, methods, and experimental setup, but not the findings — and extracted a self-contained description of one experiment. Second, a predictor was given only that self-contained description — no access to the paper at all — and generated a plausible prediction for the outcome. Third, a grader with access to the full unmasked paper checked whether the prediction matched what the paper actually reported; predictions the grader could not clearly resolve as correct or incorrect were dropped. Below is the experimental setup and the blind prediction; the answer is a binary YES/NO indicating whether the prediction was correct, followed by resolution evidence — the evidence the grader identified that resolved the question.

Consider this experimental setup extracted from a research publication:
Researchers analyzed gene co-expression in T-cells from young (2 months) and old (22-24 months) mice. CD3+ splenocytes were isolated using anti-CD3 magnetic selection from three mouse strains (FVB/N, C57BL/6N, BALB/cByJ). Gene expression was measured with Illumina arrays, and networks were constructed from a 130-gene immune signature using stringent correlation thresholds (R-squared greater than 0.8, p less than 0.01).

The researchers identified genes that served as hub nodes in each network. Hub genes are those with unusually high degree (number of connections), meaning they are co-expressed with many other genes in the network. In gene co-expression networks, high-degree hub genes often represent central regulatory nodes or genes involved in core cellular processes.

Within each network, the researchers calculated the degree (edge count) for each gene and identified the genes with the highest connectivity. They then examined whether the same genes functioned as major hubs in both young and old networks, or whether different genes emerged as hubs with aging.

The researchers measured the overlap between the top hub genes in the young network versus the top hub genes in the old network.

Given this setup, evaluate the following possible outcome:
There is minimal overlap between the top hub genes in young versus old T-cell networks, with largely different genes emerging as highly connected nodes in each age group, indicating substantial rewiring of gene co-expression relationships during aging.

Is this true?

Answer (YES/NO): YES